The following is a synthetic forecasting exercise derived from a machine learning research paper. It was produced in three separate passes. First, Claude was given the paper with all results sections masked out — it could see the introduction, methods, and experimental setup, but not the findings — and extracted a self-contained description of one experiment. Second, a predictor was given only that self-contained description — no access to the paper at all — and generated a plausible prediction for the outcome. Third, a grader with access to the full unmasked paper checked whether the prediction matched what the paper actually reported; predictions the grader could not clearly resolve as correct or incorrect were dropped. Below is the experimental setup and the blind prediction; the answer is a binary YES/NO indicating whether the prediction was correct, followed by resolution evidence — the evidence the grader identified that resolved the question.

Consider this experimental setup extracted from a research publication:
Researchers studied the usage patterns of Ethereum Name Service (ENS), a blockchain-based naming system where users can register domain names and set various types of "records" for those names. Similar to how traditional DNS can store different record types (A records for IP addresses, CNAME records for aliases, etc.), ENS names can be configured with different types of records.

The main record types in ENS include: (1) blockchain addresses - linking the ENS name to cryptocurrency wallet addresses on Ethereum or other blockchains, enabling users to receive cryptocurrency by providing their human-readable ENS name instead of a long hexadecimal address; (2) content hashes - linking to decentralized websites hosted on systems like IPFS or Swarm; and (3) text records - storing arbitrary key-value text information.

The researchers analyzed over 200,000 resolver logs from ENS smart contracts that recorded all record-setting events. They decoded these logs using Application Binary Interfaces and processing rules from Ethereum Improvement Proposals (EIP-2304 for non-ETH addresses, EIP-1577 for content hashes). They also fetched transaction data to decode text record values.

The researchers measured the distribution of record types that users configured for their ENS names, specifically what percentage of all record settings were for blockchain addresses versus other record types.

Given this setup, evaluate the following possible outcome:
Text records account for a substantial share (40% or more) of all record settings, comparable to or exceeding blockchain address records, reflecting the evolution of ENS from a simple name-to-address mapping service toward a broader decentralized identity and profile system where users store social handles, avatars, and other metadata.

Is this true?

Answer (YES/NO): NO